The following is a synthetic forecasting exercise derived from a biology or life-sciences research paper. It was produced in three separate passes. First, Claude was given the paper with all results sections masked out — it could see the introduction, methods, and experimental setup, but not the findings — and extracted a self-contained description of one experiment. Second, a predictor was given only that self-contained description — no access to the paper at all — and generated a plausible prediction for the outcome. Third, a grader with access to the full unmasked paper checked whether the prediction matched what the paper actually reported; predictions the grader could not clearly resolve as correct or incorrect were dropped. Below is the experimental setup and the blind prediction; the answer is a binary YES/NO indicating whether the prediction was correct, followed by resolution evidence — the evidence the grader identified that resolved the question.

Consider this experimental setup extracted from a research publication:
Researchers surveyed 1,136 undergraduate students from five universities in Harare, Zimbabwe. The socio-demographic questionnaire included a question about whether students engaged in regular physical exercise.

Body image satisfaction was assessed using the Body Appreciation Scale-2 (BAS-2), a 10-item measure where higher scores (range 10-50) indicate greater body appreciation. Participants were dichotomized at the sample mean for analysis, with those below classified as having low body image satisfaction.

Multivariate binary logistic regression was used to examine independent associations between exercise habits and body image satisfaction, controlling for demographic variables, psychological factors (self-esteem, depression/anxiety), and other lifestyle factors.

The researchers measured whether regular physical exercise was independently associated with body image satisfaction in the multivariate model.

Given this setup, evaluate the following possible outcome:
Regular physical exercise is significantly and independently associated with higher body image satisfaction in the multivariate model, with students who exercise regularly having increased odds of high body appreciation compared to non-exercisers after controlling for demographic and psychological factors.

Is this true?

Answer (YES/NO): YES